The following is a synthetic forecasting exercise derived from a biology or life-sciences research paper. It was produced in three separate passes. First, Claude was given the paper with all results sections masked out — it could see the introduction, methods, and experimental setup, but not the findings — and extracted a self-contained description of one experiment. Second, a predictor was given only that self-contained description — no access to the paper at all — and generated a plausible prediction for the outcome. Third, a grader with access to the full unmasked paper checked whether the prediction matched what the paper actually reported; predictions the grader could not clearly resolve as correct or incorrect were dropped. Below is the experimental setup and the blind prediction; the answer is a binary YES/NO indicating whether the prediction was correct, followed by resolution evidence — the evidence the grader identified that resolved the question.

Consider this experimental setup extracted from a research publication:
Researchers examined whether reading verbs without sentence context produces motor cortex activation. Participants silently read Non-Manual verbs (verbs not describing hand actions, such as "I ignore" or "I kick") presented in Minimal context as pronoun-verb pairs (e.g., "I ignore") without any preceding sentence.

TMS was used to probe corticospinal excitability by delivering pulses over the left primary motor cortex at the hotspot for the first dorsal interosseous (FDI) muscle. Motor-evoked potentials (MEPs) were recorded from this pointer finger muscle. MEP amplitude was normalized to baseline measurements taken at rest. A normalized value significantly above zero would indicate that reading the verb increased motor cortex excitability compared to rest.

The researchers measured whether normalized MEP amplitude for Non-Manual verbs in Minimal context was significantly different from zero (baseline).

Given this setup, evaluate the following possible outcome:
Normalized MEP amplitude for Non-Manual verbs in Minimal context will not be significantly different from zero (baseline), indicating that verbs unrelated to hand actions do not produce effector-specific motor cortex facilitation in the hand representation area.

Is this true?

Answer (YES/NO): NO